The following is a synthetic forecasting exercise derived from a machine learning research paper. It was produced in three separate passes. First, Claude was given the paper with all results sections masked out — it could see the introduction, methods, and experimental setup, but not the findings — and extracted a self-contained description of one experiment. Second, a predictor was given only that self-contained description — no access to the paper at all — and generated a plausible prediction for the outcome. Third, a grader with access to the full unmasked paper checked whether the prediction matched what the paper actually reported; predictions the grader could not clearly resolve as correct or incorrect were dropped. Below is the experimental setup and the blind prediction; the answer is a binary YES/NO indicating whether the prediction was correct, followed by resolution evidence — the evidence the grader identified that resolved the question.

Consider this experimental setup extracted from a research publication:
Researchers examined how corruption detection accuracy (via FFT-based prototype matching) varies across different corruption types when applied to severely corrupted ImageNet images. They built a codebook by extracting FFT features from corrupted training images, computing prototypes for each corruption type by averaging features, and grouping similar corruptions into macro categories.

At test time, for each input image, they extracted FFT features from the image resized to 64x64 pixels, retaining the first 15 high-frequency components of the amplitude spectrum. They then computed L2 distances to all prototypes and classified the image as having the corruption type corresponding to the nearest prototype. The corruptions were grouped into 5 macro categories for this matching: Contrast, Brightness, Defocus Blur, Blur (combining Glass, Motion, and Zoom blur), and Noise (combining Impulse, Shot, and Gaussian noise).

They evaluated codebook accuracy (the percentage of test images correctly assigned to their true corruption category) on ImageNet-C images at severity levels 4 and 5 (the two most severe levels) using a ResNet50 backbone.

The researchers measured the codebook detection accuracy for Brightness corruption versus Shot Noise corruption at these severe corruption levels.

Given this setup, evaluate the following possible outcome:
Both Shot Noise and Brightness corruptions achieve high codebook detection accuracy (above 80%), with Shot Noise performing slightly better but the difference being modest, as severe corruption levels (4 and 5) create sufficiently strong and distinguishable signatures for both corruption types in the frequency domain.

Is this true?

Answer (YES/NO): NO